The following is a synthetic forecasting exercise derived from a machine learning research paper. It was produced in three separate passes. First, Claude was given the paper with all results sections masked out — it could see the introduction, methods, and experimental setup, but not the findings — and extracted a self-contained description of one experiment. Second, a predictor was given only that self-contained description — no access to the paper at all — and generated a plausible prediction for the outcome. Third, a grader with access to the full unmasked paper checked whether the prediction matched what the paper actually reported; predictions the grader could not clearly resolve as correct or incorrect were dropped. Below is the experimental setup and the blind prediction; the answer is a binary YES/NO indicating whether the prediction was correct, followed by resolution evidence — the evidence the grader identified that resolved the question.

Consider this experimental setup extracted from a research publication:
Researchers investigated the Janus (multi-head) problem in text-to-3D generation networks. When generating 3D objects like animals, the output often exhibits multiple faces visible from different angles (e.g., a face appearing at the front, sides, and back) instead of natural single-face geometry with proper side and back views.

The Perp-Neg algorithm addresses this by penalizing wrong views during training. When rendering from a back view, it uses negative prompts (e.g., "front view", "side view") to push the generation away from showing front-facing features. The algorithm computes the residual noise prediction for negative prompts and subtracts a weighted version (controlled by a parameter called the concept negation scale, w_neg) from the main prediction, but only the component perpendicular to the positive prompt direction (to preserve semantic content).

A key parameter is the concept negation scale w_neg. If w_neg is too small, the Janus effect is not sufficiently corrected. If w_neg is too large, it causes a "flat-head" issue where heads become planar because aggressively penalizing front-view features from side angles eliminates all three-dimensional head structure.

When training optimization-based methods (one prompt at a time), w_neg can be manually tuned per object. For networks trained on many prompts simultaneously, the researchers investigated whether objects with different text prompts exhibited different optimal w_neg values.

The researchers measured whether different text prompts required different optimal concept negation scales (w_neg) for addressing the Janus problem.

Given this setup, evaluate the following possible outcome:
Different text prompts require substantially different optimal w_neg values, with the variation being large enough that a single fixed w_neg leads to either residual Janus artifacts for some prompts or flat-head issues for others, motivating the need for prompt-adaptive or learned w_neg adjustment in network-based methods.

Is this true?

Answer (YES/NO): YES